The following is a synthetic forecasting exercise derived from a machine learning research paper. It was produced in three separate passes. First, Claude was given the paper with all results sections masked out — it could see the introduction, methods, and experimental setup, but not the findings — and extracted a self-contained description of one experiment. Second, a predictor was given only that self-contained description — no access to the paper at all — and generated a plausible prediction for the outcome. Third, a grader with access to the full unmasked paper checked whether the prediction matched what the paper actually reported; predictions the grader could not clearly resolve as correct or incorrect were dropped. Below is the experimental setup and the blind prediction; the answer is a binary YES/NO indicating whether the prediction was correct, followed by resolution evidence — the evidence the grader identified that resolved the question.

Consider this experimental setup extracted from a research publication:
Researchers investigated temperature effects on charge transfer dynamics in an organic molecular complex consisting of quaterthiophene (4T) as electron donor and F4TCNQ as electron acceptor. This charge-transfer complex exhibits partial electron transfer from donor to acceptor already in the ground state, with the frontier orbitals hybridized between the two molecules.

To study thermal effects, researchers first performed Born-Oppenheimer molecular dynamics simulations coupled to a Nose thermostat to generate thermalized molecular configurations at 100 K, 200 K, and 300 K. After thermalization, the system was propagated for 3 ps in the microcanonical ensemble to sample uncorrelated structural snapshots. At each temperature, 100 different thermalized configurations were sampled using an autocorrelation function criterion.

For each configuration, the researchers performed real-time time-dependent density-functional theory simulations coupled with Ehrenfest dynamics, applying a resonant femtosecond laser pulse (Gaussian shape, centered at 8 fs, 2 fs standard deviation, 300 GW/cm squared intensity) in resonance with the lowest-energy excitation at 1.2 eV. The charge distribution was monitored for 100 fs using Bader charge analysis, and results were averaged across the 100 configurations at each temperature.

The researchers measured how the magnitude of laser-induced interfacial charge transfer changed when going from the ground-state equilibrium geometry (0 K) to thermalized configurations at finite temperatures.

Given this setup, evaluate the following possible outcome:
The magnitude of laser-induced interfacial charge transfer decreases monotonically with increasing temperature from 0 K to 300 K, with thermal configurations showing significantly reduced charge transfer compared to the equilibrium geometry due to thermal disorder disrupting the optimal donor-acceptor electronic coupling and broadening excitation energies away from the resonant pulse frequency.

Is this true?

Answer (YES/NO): NO